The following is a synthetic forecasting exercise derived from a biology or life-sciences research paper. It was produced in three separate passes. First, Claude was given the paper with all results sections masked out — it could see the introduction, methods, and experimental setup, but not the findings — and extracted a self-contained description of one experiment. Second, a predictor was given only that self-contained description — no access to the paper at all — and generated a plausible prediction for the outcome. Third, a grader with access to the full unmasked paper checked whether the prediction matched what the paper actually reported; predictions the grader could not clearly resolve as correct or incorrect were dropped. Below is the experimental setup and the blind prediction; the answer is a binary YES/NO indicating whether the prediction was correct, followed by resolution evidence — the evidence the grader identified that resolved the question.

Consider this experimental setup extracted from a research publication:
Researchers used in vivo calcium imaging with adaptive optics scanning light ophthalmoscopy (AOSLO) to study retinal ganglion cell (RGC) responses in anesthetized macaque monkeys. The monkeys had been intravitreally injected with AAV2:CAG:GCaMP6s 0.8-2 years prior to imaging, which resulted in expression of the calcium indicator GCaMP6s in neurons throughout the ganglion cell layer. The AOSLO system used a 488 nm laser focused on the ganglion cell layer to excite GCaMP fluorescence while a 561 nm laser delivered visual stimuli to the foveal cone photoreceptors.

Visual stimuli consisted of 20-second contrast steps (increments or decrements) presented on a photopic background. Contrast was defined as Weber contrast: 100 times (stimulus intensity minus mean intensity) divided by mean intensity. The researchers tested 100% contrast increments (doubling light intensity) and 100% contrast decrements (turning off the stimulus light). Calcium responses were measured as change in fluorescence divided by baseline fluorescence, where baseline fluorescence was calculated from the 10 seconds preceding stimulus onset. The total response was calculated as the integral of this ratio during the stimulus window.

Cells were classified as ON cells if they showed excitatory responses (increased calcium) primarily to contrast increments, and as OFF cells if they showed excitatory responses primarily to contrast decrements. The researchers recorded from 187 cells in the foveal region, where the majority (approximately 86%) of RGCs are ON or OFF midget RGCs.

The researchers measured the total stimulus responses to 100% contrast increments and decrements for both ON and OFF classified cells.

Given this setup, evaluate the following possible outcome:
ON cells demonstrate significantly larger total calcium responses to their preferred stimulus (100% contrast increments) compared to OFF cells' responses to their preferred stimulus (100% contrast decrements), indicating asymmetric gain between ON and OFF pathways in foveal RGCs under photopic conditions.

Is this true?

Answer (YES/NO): NO